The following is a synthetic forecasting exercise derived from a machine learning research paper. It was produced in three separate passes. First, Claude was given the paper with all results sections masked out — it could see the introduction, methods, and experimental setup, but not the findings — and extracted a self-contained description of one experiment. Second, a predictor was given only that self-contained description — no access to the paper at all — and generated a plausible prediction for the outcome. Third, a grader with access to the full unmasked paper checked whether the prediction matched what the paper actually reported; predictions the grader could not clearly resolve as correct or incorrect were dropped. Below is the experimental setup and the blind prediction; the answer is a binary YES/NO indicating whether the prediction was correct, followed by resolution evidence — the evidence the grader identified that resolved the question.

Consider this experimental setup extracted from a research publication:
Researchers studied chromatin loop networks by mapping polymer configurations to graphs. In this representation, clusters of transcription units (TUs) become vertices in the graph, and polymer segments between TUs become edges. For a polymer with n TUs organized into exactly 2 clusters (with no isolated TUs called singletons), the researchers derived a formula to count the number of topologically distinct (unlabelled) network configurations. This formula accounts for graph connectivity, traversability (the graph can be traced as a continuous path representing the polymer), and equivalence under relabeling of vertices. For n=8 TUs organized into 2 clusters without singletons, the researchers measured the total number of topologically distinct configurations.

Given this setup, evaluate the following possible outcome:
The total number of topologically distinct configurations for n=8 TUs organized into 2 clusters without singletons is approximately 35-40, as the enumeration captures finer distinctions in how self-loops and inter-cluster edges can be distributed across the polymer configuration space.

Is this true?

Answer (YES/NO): NO